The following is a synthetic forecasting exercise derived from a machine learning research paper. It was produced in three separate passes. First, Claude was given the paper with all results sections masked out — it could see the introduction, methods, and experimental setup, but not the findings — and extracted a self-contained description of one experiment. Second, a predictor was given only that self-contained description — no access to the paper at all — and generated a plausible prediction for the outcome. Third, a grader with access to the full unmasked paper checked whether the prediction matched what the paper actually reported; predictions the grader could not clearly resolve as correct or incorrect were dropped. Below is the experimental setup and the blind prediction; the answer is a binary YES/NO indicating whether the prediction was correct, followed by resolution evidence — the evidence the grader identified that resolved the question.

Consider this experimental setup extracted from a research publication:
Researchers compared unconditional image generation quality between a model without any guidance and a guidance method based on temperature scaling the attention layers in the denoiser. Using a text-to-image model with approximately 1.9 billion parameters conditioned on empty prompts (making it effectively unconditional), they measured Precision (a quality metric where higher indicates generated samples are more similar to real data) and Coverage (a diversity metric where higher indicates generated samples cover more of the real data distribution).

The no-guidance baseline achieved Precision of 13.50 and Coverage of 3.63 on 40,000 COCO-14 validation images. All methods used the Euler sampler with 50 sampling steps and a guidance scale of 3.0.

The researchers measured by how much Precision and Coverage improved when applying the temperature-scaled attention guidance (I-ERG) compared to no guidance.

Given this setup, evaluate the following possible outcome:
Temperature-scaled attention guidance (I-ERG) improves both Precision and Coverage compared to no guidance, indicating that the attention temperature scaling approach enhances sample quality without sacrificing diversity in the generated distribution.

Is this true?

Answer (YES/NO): YES